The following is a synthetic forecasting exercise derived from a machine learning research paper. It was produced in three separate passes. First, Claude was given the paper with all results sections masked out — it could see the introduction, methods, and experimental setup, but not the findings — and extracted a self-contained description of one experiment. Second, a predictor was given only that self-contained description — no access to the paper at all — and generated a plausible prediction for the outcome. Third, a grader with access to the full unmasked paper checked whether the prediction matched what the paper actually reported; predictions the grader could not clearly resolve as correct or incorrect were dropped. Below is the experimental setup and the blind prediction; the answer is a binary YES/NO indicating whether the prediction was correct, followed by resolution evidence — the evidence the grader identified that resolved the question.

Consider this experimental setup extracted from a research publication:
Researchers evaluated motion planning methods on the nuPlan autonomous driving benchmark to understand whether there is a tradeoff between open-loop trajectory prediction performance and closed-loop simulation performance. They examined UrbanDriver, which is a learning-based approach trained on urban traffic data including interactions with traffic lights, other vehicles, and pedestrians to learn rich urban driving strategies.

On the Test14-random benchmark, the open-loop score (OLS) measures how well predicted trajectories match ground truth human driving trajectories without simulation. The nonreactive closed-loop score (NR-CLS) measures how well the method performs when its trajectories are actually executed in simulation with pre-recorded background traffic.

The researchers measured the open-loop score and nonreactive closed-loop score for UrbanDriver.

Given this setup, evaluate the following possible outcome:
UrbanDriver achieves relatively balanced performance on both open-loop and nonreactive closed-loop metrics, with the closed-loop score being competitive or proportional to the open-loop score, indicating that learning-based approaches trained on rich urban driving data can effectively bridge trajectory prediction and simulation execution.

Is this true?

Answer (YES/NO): NO